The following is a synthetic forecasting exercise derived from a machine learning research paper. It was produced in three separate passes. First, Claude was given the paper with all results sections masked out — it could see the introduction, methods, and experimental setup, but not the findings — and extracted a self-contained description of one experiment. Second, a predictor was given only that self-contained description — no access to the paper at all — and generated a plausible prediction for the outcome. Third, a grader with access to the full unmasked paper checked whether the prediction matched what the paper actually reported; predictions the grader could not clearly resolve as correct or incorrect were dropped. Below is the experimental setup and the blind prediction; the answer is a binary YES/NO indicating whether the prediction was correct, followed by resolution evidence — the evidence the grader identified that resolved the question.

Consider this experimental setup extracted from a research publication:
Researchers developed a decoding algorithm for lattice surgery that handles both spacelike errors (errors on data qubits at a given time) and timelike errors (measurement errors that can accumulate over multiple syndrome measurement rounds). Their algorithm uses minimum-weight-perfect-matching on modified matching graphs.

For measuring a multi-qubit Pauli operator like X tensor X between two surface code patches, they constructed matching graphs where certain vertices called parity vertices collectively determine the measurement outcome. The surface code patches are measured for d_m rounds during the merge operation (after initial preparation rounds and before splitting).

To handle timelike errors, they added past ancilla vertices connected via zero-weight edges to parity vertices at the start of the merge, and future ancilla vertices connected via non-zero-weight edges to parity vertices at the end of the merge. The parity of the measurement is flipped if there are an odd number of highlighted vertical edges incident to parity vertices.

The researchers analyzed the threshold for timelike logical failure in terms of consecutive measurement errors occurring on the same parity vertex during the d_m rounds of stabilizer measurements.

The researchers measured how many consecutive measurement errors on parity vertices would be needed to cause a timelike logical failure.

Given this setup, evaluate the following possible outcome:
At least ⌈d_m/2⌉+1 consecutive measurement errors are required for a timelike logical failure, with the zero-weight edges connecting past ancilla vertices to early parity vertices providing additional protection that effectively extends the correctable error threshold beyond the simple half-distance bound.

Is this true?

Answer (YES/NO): NO